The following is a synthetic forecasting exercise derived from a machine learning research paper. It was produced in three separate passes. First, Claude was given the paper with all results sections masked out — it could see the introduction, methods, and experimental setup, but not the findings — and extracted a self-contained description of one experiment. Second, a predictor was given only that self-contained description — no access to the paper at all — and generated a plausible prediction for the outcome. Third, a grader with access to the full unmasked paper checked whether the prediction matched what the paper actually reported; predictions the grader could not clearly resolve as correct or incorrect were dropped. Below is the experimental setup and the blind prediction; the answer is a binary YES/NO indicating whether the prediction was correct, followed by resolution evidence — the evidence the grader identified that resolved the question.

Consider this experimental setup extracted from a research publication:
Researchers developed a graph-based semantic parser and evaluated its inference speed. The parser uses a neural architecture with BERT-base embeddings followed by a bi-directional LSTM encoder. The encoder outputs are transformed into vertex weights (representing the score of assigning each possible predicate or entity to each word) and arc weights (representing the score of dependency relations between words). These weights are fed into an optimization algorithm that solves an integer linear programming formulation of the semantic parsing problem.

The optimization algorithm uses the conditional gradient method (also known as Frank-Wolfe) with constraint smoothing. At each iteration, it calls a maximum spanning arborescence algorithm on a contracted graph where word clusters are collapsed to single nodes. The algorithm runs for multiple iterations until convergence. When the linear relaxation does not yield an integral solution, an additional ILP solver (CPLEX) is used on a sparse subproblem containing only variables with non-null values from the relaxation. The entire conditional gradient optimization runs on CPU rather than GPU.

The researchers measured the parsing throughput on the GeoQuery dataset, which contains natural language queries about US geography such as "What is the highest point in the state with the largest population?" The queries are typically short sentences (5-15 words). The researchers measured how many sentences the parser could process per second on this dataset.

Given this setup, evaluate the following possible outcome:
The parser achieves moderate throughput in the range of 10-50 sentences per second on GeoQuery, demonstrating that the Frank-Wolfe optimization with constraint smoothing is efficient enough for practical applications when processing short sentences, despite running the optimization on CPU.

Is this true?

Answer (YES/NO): NO